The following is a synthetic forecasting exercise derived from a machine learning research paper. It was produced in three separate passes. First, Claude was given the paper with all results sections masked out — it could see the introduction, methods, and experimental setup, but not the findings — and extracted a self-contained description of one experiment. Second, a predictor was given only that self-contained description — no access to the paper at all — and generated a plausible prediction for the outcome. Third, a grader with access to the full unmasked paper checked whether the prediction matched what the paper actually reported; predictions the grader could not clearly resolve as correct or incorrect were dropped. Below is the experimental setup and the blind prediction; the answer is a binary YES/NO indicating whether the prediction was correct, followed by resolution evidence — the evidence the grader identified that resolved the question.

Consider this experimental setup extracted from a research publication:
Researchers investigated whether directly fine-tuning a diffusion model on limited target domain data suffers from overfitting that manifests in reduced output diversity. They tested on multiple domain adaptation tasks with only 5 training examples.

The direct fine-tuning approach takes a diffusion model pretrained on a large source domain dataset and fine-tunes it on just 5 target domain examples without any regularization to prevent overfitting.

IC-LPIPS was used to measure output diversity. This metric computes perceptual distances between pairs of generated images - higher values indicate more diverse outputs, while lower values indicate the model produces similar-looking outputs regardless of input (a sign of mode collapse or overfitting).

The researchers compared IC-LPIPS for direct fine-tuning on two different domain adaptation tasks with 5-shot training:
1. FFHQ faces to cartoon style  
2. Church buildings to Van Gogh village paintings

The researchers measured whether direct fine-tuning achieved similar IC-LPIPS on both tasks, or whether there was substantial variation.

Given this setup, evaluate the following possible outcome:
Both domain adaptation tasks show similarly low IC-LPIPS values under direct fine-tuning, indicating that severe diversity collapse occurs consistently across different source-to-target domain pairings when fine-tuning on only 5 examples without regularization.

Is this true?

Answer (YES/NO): NO